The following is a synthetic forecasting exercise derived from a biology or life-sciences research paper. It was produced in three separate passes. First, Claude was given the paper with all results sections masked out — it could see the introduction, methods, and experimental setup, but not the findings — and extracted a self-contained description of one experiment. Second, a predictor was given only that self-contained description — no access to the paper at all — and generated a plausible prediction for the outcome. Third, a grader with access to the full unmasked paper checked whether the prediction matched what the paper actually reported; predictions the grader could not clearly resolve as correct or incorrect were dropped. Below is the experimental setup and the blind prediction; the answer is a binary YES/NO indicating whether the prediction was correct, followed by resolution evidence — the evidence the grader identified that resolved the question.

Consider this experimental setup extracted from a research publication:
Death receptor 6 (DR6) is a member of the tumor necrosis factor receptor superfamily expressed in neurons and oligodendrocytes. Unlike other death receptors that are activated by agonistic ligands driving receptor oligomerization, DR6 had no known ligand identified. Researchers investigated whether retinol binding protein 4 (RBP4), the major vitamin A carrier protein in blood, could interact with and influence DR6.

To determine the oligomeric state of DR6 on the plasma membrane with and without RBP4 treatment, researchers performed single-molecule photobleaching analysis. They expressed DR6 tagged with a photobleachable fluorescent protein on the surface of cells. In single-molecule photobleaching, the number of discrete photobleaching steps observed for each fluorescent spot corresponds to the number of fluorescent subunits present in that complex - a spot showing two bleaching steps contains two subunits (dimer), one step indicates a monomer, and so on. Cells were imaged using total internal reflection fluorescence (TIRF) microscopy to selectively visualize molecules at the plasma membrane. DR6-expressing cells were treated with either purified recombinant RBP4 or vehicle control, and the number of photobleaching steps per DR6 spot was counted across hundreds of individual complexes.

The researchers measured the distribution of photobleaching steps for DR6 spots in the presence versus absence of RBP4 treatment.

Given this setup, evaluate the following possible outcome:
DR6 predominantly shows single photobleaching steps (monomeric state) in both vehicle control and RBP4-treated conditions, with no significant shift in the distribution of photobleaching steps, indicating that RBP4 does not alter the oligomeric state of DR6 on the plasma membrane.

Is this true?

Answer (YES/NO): NO